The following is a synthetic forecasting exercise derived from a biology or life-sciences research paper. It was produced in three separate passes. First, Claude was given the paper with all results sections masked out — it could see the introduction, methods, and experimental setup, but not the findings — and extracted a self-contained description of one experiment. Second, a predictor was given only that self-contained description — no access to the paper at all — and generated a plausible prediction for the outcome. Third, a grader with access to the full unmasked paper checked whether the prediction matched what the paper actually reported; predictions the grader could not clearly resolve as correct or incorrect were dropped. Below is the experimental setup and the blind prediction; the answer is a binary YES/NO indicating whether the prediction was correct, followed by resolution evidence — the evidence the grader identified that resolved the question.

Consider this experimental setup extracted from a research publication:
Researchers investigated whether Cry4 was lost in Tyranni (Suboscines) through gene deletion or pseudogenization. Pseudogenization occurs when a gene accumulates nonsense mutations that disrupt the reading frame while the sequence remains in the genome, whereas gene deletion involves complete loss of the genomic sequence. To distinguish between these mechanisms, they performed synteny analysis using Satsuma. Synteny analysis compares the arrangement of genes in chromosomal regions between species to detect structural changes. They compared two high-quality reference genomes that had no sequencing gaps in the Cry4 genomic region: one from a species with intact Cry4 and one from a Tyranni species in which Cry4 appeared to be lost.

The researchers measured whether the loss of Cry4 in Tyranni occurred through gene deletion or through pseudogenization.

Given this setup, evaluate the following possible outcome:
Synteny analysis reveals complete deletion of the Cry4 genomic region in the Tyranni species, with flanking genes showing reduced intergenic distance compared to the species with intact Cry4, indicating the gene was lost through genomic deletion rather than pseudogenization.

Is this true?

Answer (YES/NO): NO